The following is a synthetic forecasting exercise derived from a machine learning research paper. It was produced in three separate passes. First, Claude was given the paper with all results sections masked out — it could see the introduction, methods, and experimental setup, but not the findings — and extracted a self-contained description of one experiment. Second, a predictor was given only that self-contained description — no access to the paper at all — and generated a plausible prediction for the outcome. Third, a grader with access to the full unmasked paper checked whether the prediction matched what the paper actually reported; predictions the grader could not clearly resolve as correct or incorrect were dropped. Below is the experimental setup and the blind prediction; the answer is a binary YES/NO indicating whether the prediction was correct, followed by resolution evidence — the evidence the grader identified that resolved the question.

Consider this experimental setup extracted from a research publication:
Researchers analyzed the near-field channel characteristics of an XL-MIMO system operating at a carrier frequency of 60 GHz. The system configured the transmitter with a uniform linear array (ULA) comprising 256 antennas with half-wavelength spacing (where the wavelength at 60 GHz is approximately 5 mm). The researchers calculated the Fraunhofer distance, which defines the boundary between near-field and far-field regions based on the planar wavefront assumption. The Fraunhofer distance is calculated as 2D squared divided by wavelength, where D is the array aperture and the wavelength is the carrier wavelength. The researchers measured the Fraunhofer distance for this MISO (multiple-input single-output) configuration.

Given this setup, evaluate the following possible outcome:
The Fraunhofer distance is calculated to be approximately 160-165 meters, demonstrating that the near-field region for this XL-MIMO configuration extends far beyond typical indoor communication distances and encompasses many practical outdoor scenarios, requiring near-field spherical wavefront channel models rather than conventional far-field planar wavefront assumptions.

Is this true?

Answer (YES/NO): YES